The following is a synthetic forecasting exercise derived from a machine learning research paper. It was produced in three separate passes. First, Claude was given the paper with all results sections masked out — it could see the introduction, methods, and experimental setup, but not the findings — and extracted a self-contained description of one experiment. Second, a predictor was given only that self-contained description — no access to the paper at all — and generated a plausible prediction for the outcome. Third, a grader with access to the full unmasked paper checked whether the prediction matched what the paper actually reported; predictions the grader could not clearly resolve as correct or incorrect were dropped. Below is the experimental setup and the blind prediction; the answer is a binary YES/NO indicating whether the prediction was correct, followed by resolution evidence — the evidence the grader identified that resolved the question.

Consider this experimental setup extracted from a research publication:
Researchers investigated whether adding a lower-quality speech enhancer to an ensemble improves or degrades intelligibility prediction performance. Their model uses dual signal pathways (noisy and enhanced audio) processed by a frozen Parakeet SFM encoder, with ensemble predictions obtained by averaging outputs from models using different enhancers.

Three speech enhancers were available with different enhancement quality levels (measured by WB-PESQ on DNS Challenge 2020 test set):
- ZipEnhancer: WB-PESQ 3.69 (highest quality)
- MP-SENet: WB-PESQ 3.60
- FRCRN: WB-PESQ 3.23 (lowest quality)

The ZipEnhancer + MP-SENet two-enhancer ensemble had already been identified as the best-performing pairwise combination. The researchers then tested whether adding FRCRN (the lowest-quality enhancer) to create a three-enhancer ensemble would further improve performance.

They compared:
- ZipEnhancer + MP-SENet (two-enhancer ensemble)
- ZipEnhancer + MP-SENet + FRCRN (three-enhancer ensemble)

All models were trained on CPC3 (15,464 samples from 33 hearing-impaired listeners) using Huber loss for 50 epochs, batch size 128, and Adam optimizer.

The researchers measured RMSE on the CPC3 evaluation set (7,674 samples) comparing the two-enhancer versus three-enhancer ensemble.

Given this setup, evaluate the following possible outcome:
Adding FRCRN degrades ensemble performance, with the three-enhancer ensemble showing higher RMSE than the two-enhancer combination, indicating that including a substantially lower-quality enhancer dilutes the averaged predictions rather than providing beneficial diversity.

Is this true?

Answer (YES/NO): YES